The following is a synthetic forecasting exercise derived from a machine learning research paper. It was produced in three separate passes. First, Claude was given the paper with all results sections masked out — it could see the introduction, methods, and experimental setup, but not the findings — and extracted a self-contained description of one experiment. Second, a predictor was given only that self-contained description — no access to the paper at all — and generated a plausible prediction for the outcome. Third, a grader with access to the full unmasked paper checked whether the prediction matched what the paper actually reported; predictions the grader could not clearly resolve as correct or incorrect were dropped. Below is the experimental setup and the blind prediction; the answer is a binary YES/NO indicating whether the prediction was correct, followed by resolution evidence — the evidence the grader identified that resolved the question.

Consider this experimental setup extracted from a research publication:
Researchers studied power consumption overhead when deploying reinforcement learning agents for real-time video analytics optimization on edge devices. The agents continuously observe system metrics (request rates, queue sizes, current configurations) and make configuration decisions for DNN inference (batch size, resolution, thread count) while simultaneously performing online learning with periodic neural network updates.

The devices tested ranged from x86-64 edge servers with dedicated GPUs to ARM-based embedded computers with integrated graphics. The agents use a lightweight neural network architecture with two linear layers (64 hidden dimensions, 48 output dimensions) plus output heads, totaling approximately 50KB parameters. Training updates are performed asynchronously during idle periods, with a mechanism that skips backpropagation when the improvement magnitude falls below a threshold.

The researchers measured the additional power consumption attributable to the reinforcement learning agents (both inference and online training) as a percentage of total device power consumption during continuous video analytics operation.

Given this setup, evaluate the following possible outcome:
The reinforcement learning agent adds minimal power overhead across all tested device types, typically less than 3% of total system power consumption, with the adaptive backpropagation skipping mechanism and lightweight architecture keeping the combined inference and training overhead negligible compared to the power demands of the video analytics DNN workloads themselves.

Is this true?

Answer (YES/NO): YES